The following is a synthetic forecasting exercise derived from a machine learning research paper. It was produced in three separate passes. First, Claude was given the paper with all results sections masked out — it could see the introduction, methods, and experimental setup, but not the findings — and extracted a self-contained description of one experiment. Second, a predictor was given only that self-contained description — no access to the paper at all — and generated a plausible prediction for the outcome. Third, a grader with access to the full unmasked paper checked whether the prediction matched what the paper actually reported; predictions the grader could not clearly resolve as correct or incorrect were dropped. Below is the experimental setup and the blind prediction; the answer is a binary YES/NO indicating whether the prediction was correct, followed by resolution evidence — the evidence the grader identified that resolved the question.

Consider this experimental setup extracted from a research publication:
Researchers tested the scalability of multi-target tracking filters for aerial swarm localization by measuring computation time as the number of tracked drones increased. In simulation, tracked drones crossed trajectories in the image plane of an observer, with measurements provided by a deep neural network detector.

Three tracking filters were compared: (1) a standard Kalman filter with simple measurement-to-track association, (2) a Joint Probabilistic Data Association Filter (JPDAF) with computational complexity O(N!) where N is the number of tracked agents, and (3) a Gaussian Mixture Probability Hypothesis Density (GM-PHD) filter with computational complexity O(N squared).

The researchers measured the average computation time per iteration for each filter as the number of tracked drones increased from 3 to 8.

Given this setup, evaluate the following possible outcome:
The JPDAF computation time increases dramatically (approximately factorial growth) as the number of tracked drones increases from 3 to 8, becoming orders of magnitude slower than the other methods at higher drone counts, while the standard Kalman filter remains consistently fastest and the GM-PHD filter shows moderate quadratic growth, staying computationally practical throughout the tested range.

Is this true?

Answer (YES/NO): YES